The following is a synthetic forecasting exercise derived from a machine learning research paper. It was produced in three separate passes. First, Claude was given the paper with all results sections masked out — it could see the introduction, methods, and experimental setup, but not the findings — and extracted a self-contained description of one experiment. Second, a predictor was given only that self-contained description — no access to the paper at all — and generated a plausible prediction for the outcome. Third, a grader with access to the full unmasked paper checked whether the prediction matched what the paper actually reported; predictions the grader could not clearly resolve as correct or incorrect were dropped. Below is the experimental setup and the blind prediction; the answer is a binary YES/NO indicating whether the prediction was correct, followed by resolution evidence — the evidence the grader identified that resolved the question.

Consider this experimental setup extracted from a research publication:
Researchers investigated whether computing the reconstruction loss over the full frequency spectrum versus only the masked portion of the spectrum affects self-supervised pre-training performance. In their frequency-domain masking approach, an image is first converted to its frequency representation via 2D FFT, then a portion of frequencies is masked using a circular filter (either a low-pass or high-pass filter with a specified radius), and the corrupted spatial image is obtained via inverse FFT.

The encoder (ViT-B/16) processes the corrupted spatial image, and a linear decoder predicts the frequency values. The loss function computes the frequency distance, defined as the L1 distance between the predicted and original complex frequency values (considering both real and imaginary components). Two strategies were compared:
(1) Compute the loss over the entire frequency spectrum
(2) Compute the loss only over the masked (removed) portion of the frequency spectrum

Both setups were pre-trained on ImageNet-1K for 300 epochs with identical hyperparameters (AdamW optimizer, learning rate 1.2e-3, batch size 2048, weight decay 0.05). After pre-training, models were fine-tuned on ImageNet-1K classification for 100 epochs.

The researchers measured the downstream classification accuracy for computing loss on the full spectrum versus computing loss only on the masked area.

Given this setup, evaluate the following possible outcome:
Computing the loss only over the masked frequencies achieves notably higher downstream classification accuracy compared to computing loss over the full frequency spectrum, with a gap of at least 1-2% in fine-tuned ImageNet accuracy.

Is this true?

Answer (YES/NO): NO